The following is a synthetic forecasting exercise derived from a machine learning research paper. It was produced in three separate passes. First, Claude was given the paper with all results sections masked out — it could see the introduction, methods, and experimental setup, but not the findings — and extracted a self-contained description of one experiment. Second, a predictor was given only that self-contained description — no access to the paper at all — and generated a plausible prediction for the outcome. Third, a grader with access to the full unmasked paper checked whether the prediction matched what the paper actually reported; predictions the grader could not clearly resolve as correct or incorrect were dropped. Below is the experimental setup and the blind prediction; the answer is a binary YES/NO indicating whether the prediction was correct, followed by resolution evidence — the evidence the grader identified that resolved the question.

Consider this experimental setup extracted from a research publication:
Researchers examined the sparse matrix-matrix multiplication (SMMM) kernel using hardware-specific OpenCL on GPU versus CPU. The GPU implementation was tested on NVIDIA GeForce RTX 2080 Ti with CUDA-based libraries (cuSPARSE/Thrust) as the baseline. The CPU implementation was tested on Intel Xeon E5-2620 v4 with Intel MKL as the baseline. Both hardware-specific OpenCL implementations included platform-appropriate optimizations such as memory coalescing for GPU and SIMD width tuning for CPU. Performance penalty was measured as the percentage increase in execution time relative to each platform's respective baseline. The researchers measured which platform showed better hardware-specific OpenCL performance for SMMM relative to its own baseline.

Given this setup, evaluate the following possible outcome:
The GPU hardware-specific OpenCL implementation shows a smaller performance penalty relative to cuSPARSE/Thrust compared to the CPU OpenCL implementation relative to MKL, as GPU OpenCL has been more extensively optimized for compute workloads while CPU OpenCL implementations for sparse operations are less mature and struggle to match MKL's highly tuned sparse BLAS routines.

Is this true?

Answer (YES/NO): YES